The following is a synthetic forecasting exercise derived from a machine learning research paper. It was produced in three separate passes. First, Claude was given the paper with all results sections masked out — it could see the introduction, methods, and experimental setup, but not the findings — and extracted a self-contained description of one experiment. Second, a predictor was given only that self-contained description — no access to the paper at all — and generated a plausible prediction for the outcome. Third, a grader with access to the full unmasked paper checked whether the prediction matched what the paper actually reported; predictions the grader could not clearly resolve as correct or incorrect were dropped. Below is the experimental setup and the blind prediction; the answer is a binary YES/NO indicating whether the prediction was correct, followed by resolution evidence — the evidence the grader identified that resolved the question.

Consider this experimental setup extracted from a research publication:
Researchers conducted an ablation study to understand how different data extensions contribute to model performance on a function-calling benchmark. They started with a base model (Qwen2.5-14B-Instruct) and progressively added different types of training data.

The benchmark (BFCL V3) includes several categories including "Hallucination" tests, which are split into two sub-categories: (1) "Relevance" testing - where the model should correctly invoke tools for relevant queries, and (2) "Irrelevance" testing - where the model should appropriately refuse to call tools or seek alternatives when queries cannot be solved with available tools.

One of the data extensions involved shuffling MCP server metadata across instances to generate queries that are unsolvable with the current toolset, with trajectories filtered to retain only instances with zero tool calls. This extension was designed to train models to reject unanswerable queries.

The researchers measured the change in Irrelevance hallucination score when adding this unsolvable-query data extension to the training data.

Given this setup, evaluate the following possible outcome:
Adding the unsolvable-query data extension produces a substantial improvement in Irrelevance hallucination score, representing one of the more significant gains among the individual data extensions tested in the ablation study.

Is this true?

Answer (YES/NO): YES